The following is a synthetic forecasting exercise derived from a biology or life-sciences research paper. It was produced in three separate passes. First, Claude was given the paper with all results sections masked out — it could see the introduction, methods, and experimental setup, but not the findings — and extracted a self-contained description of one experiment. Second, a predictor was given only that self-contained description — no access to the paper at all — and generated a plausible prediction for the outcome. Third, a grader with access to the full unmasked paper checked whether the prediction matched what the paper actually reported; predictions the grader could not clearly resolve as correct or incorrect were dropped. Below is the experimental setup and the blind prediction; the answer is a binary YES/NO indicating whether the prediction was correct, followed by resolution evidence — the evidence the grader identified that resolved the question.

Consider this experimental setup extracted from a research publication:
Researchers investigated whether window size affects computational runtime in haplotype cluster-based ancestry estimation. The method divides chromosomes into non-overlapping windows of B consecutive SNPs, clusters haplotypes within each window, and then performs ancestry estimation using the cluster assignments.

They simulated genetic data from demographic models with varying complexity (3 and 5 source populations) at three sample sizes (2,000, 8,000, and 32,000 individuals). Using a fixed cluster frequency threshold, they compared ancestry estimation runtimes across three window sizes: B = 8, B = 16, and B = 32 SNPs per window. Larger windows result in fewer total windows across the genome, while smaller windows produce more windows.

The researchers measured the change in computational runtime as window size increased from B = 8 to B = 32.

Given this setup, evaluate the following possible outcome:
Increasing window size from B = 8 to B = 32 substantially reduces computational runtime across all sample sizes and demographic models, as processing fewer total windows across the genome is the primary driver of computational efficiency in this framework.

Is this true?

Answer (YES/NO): YES